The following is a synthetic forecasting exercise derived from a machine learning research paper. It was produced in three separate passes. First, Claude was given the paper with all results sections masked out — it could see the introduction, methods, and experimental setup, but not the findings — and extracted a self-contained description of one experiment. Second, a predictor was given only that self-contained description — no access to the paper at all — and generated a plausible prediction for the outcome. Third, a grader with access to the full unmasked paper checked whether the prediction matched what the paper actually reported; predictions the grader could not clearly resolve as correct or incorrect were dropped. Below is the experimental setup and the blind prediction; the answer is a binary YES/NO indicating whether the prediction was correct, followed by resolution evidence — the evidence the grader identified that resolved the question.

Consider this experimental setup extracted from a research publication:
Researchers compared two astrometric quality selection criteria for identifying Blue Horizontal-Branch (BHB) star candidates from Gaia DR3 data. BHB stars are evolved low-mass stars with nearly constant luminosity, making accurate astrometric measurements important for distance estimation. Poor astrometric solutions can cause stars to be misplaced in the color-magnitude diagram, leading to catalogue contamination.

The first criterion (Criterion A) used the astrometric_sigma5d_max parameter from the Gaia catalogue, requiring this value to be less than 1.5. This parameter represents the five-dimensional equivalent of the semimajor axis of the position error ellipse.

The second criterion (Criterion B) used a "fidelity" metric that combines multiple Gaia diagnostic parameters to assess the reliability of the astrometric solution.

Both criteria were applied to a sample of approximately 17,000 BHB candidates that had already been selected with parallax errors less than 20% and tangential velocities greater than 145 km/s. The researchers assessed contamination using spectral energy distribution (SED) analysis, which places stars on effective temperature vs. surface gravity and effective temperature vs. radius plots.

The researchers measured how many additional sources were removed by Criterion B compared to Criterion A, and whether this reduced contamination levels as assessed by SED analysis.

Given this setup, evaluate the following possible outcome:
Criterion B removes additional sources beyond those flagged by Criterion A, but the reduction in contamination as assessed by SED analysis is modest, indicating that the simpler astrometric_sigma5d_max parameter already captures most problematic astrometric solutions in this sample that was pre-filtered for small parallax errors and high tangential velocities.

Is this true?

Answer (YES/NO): NO